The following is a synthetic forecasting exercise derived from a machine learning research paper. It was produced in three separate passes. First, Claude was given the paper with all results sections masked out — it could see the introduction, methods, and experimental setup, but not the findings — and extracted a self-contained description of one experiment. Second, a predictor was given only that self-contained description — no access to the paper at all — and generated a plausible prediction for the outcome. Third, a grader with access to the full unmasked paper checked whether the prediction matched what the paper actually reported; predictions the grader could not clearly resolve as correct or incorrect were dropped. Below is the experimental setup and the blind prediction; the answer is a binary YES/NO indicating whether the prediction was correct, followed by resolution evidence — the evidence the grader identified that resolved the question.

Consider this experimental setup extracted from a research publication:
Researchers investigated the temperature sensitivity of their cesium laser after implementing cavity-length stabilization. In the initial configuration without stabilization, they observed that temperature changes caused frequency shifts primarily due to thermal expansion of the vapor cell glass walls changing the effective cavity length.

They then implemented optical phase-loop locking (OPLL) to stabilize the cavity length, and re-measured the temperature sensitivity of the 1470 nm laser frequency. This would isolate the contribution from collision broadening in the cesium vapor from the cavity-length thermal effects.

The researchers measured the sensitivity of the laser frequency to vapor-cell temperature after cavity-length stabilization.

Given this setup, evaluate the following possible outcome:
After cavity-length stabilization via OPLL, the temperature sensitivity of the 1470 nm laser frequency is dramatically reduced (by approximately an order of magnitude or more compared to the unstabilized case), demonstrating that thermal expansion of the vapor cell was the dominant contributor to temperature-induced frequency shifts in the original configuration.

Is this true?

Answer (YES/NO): YES